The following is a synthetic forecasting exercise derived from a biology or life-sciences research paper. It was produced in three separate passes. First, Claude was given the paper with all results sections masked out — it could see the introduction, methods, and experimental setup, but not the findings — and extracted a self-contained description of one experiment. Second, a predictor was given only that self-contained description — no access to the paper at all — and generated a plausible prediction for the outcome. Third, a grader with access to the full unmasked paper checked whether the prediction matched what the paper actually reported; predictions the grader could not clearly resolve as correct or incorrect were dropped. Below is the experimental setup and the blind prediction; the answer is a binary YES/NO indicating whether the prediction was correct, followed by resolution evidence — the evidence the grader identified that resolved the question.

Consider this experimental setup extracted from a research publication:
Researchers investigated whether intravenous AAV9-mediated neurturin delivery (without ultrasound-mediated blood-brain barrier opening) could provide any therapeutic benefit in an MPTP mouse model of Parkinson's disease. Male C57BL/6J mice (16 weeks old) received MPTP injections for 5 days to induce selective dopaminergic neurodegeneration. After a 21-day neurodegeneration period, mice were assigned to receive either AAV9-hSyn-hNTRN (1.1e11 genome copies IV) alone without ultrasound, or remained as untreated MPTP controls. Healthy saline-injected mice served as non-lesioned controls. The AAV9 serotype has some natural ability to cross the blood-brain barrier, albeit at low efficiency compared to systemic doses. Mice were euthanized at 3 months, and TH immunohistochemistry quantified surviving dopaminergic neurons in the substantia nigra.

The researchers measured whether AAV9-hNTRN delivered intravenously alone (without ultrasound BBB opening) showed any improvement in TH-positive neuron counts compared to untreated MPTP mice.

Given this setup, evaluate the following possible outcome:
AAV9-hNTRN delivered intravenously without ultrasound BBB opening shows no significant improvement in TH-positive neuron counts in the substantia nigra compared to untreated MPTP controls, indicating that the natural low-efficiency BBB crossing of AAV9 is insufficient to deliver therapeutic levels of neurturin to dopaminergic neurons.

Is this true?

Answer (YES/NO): YES